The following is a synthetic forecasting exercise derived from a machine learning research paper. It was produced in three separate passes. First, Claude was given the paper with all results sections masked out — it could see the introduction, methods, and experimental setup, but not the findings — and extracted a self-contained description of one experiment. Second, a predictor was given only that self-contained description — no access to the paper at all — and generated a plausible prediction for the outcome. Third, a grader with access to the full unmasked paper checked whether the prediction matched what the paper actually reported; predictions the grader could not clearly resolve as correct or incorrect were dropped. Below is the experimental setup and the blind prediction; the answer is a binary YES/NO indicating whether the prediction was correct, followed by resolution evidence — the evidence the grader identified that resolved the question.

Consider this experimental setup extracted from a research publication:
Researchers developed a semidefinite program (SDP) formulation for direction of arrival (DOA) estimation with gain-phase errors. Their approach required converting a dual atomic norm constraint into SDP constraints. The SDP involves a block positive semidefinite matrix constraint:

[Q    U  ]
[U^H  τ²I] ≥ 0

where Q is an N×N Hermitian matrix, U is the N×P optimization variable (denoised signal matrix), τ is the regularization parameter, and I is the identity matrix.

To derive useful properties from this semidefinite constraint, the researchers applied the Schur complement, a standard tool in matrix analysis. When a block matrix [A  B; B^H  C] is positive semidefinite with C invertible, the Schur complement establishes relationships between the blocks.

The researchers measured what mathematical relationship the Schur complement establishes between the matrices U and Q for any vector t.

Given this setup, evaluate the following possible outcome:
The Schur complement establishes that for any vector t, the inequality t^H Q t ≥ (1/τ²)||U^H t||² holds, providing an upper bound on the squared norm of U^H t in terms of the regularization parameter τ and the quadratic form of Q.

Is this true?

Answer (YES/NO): YES